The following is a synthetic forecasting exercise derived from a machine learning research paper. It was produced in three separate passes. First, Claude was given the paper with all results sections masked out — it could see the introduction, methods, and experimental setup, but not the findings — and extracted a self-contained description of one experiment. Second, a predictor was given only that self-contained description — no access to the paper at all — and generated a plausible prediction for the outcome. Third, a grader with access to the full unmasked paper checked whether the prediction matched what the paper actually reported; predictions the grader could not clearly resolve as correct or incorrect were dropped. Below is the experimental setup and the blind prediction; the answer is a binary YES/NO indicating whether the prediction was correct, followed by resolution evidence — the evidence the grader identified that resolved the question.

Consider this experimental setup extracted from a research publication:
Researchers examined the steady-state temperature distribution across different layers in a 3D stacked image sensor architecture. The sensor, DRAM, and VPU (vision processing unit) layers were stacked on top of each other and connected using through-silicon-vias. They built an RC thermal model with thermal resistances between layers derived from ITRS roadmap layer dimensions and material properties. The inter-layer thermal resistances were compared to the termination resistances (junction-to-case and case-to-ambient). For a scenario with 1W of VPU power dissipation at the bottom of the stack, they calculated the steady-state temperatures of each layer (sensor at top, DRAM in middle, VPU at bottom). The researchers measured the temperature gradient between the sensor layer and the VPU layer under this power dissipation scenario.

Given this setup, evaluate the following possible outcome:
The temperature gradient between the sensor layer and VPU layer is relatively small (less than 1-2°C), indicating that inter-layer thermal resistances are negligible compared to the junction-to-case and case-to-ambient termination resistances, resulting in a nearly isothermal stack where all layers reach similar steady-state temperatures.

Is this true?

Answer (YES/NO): YES